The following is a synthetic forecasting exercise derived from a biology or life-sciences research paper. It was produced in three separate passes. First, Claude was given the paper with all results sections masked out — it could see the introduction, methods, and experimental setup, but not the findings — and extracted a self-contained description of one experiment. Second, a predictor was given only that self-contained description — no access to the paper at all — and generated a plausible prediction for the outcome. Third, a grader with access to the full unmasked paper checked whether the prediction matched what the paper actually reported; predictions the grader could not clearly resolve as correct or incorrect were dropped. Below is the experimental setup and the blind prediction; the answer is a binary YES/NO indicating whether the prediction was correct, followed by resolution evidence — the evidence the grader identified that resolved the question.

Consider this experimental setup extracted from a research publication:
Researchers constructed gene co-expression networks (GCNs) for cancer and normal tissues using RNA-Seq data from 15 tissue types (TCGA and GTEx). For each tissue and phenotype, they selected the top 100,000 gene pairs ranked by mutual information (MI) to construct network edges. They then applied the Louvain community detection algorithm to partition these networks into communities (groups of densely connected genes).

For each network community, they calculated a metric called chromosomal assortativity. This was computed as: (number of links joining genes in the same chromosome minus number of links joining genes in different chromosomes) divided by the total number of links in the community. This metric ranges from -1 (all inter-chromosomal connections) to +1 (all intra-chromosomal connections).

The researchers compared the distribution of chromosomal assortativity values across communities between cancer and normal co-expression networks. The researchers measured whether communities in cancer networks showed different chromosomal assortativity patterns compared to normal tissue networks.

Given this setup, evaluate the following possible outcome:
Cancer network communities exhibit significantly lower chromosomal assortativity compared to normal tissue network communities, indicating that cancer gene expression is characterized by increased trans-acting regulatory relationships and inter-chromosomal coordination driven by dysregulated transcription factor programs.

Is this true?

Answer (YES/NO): NO